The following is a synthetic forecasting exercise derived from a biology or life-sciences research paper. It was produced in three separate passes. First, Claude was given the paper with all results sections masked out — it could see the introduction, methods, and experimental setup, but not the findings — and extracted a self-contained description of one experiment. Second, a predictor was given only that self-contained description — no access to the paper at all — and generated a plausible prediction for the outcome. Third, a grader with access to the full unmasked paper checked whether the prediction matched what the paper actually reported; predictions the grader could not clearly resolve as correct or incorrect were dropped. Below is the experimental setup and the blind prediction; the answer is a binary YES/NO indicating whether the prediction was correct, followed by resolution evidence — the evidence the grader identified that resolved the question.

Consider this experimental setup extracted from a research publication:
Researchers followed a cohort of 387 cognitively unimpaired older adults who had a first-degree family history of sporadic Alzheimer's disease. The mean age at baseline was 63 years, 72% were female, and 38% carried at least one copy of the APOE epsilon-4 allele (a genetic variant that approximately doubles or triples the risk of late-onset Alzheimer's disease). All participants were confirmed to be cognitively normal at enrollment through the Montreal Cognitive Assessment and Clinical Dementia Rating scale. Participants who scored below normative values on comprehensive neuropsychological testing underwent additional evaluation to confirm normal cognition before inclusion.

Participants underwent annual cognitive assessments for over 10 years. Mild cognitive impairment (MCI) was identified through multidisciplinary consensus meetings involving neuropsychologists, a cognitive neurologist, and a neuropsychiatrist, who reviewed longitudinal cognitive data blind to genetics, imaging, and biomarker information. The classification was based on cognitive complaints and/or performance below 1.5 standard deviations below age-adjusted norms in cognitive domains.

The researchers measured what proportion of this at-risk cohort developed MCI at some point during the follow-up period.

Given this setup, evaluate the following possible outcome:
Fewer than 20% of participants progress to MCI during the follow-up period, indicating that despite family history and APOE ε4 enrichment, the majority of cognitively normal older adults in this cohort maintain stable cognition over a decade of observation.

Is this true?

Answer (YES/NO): NO